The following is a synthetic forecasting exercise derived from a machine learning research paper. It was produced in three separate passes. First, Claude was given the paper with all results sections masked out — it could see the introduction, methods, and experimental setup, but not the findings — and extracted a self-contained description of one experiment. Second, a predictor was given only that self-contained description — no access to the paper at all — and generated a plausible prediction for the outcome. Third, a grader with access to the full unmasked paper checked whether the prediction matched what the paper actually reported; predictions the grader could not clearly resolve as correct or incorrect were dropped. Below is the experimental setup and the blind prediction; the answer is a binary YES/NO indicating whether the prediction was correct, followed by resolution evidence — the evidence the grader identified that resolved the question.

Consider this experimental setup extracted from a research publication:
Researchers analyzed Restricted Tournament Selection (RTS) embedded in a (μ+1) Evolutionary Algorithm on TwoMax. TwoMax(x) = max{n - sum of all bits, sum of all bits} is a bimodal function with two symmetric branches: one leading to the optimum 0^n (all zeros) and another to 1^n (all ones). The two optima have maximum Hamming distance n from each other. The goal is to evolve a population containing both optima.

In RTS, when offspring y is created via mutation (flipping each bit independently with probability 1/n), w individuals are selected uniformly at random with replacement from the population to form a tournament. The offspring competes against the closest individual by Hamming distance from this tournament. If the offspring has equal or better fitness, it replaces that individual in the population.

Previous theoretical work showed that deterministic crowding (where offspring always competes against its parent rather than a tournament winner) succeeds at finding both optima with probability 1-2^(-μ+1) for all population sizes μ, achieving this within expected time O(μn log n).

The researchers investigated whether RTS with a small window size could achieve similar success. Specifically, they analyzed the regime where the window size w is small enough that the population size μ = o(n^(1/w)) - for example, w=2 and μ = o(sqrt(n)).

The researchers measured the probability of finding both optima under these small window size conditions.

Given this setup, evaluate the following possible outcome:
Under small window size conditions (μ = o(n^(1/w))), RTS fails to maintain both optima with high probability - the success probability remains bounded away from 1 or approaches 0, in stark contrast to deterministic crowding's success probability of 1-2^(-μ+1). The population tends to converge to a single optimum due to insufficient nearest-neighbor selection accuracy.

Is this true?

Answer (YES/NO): YES